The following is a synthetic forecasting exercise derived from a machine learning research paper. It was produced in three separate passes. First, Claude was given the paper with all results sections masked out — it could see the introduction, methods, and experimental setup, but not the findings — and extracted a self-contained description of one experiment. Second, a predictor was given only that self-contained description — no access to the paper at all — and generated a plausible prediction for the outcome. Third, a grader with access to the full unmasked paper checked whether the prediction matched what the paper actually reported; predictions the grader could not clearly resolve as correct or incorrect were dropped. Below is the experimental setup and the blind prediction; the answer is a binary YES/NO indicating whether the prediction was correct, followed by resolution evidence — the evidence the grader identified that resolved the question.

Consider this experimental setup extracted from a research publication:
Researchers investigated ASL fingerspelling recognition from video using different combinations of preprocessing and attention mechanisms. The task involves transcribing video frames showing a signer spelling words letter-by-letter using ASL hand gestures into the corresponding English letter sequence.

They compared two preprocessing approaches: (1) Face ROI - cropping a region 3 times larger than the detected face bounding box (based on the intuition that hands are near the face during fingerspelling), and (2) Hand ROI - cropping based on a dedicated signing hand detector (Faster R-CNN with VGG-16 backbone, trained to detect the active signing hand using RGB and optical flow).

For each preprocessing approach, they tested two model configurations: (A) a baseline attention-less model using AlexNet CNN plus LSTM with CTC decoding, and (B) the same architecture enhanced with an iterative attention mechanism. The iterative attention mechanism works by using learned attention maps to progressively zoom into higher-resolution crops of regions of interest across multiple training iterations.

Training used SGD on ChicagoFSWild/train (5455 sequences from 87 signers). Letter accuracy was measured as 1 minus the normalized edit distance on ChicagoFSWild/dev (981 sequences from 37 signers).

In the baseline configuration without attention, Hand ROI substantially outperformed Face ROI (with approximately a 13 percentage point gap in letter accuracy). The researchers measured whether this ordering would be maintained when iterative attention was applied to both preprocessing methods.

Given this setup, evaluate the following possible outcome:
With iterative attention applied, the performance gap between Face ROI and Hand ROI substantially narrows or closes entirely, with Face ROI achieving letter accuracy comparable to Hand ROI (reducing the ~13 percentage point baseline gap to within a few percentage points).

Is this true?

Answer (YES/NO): YES